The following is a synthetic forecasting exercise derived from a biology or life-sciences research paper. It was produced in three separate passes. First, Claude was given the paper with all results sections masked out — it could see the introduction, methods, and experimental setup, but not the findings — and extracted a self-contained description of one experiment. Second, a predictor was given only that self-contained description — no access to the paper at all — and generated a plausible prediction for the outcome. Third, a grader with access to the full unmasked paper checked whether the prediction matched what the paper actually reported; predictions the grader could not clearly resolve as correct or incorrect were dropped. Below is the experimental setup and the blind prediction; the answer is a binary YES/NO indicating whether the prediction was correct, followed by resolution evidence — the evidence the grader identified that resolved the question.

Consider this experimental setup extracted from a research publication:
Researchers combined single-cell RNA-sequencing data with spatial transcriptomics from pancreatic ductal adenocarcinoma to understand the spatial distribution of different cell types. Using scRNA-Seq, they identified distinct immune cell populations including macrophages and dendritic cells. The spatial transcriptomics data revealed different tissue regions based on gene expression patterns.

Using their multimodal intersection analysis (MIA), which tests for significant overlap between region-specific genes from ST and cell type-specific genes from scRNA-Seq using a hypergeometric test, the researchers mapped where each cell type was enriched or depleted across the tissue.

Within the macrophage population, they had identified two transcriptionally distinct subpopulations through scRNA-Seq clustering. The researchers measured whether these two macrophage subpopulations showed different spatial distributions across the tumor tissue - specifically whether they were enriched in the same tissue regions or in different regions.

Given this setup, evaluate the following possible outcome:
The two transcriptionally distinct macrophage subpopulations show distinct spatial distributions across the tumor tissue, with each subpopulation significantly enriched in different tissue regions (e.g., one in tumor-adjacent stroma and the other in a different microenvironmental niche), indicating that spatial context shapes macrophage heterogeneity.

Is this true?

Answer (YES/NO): YES